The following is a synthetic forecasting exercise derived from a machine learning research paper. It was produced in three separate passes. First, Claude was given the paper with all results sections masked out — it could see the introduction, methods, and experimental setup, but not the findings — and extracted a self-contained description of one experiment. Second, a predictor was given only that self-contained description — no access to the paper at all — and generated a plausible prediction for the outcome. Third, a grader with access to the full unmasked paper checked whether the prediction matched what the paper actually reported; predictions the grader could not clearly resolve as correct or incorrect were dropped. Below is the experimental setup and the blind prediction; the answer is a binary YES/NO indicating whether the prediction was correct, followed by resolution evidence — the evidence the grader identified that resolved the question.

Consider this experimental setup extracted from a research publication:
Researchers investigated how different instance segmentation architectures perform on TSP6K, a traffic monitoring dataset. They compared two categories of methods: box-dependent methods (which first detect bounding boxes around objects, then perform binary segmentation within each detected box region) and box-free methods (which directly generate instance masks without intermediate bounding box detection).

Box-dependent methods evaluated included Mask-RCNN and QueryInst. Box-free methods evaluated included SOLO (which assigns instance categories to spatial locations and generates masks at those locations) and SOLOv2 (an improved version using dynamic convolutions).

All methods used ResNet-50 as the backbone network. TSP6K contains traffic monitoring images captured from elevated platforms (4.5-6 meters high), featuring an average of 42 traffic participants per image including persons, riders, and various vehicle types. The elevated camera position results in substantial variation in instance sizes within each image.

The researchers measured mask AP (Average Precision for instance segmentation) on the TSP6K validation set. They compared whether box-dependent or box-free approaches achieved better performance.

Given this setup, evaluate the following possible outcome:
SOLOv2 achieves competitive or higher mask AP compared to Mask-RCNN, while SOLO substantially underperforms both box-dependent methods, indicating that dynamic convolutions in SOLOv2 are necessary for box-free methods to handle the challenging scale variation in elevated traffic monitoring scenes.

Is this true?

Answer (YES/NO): NO